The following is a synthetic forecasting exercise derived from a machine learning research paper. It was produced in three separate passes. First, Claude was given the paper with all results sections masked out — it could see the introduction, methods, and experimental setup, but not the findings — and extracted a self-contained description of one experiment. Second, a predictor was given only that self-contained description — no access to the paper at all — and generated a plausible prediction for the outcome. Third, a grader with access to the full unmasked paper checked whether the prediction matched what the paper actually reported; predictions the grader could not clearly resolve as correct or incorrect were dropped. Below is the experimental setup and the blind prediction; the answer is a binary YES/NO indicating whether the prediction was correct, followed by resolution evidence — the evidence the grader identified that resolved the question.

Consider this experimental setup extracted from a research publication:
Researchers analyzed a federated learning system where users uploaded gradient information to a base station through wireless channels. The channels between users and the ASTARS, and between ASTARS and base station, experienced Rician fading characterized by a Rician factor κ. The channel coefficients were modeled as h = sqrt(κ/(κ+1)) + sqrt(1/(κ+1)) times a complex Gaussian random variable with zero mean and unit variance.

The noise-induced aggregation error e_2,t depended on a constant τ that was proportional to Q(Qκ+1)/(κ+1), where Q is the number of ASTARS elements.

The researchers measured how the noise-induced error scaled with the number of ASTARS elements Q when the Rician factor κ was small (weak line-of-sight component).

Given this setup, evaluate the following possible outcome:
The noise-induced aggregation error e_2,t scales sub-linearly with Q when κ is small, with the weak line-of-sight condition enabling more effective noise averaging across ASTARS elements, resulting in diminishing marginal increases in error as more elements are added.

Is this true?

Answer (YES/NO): NO